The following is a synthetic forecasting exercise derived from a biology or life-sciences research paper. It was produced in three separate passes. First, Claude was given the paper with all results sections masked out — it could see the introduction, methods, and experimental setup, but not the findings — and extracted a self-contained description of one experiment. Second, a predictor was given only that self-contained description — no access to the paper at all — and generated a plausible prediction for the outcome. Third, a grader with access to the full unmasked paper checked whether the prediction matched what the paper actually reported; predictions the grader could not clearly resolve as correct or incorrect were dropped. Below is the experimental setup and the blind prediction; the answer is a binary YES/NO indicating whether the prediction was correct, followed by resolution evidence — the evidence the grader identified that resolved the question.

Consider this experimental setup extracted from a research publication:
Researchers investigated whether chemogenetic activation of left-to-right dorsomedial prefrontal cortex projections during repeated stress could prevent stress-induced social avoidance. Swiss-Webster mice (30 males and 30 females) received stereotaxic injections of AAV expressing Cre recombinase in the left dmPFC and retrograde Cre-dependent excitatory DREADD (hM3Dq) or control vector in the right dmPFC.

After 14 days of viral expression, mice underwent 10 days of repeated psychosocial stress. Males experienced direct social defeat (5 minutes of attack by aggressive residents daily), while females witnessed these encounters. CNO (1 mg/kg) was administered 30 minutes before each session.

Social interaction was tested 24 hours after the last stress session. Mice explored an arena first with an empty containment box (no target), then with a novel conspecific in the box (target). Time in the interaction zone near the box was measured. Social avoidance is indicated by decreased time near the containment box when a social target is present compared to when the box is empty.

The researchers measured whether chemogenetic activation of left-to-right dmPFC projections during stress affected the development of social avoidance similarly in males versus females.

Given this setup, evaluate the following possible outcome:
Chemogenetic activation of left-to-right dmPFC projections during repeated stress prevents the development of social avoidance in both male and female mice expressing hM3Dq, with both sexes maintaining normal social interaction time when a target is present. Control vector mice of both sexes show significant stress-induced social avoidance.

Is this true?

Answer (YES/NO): NO